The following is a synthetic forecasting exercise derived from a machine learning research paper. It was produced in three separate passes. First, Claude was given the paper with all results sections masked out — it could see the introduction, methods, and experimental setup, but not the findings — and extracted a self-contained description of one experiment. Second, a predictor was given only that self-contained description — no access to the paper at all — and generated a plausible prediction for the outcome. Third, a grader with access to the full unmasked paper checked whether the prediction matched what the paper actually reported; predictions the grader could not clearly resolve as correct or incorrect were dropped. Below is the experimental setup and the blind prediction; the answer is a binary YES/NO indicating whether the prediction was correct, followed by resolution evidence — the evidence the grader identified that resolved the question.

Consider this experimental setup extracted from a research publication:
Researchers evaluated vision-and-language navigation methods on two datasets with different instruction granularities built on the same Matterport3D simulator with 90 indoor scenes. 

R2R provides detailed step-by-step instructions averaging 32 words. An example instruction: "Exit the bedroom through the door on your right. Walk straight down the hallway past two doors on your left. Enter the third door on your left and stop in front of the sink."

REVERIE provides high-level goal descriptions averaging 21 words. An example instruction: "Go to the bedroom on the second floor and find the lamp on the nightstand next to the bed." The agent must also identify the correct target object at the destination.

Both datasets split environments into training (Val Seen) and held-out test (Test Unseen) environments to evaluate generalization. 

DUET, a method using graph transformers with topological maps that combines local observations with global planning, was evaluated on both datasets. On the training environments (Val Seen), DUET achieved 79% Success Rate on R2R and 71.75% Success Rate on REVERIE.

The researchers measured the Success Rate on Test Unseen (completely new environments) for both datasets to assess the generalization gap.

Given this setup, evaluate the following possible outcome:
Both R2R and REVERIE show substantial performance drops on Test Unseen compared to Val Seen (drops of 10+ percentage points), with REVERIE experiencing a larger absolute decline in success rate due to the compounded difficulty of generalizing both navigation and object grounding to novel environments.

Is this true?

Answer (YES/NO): YES